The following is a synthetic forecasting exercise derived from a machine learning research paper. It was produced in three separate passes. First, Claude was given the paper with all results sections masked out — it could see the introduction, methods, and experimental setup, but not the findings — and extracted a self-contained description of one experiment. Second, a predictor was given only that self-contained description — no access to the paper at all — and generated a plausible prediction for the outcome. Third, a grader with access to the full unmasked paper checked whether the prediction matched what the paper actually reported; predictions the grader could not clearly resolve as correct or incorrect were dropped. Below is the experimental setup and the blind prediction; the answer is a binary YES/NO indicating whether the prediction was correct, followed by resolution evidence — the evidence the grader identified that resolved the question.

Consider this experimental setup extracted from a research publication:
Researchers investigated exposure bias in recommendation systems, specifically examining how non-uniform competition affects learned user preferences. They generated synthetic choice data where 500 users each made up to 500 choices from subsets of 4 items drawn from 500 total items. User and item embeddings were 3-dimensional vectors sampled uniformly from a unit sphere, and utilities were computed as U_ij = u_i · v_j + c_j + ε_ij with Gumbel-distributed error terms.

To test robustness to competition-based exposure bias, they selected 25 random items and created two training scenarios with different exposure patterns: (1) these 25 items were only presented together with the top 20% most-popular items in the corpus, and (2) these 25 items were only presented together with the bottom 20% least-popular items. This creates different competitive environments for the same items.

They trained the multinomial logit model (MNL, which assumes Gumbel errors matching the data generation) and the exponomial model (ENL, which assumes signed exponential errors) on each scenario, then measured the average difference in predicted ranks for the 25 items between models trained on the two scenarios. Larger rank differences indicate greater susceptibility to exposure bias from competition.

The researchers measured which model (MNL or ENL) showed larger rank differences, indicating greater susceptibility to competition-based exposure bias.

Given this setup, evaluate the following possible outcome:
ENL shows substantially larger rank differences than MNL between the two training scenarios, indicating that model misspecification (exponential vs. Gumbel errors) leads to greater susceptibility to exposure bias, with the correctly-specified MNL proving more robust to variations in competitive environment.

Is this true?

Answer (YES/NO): YES